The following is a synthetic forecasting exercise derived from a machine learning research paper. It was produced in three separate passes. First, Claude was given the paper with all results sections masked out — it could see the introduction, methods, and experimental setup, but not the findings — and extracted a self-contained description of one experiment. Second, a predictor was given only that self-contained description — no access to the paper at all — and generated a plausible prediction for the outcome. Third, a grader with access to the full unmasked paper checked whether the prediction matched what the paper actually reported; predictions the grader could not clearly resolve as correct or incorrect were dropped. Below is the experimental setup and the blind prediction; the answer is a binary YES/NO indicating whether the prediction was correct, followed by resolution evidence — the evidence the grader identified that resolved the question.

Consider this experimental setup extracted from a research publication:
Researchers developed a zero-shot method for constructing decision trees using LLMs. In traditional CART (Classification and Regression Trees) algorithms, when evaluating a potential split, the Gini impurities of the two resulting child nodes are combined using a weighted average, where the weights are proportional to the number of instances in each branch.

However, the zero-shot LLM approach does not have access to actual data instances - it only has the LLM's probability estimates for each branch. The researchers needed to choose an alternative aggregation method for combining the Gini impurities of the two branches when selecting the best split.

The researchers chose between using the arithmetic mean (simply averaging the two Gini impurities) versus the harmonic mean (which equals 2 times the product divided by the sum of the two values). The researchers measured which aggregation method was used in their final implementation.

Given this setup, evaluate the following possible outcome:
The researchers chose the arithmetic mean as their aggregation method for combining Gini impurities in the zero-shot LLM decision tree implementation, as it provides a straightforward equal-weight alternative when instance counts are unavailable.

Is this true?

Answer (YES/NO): NO